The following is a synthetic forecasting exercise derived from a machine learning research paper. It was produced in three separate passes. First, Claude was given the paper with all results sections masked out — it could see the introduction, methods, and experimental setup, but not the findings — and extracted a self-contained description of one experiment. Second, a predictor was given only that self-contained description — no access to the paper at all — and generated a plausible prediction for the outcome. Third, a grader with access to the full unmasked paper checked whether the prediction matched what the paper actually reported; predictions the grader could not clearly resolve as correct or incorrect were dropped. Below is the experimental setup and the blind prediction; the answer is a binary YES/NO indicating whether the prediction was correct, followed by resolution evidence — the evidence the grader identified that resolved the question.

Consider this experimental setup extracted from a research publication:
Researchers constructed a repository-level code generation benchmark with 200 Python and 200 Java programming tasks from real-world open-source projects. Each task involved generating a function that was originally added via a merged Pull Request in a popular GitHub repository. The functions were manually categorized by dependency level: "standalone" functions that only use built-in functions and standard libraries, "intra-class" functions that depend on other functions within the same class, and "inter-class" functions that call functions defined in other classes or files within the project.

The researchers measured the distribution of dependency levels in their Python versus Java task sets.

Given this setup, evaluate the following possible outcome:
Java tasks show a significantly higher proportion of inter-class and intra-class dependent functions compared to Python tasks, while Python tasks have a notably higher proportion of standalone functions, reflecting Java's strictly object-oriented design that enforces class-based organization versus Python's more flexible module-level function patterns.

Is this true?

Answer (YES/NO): NO